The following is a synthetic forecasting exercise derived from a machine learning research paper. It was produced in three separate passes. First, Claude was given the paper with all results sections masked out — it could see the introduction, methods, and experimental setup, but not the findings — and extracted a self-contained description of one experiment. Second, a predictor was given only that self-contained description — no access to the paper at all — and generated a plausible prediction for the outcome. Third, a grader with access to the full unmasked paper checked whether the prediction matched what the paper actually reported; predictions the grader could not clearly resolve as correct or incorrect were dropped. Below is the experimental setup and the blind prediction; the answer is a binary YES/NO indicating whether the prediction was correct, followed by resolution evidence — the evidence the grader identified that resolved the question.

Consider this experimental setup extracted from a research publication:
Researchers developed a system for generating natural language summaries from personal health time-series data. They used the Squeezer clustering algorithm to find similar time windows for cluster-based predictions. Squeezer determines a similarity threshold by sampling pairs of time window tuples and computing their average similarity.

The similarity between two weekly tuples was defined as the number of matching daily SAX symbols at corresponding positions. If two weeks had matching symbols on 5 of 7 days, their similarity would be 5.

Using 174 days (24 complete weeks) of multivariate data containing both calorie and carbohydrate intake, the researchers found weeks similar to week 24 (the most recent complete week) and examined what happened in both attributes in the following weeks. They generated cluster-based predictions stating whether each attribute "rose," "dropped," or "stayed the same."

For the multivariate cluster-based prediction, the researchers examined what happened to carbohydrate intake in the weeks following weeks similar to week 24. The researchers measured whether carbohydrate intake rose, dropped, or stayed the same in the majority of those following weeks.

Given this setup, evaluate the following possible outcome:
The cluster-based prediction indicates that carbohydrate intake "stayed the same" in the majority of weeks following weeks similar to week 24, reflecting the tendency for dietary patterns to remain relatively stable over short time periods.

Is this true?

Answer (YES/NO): NO